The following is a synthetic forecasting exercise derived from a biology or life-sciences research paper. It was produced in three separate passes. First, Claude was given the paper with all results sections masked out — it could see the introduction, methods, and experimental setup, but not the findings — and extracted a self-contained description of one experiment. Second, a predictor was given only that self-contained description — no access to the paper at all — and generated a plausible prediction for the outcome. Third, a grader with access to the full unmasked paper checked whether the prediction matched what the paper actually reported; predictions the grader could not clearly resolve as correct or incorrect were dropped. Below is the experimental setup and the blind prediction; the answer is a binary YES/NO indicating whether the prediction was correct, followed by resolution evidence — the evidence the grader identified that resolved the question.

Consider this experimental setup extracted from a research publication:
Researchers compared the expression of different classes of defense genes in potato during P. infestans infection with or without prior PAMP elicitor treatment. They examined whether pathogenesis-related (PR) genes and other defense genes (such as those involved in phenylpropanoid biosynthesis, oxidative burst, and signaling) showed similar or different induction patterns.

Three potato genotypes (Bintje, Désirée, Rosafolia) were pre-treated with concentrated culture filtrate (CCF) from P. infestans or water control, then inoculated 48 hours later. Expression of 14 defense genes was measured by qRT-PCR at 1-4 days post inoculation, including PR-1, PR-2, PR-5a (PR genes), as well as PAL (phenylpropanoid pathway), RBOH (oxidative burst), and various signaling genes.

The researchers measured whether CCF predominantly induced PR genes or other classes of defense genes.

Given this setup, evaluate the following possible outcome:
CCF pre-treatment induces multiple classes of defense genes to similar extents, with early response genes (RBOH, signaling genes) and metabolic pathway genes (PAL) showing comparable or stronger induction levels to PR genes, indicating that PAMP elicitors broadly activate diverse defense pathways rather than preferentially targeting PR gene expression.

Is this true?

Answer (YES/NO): NO